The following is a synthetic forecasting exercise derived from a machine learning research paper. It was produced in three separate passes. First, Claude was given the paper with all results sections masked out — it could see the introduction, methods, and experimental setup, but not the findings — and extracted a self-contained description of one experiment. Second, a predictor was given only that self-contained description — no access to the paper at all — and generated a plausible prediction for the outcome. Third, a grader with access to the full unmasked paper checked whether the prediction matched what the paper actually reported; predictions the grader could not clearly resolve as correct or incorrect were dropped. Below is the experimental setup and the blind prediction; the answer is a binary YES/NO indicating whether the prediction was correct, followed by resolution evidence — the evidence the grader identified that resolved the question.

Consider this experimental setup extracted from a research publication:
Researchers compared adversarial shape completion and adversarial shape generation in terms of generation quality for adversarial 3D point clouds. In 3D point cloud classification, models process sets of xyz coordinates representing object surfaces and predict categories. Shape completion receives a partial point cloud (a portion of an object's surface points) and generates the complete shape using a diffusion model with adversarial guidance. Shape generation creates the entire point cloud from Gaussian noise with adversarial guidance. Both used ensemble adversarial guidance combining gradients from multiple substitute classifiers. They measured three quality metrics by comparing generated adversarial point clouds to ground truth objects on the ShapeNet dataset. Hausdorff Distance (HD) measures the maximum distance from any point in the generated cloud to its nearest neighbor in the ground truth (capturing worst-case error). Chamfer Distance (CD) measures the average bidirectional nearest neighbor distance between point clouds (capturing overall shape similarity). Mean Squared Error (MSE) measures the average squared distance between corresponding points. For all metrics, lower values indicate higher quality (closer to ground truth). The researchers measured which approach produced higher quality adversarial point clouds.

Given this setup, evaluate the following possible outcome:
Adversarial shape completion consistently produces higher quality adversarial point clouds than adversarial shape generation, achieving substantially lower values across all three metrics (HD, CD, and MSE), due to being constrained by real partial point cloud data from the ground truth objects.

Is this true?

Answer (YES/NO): YES